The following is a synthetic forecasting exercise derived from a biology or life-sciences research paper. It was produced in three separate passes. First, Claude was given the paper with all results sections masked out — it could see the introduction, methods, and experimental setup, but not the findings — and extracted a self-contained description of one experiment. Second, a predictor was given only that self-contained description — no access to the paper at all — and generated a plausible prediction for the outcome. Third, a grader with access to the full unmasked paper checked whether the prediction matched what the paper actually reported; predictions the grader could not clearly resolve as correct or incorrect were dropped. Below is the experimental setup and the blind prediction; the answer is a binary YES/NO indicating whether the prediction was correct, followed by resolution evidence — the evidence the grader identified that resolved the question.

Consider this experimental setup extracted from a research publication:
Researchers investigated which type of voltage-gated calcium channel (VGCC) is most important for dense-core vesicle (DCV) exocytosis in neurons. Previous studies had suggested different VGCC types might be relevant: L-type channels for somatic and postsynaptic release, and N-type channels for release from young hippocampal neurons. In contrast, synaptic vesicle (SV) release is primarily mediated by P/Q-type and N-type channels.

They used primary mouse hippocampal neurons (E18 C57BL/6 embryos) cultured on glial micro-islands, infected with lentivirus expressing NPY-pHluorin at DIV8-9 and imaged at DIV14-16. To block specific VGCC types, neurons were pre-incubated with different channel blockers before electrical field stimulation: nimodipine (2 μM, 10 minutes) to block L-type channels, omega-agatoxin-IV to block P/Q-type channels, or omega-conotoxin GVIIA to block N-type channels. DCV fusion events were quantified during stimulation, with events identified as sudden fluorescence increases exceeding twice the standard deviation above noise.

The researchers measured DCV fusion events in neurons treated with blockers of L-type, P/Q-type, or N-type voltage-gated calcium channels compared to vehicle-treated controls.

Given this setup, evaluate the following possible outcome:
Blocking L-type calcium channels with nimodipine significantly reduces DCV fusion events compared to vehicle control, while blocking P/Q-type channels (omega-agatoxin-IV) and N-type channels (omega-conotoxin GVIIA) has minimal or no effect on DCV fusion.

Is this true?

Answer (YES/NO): NO